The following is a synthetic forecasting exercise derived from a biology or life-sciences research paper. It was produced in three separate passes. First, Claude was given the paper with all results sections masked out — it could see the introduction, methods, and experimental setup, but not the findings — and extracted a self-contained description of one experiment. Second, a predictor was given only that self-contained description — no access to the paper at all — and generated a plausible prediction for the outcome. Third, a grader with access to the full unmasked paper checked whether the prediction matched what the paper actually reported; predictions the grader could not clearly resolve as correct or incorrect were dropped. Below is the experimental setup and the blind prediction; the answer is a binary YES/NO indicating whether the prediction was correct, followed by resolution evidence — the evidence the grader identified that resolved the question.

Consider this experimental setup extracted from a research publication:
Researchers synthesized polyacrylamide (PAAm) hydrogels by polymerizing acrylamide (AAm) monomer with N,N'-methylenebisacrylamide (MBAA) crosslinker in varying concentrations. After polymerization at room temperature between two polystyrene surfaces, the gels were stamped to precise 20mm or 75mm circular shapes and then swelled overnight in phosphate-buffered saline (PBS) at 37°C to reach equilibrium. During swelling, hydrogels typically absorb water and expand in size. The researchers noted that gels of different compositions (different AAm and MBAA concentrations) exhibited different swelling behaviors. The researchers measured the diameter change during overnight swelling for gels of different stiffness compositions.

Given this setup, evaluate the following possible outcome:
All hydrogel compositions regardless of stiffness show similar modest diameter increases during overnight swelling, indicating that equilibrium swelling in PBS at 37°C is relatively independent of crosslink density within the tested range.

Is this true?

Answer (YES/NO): NO